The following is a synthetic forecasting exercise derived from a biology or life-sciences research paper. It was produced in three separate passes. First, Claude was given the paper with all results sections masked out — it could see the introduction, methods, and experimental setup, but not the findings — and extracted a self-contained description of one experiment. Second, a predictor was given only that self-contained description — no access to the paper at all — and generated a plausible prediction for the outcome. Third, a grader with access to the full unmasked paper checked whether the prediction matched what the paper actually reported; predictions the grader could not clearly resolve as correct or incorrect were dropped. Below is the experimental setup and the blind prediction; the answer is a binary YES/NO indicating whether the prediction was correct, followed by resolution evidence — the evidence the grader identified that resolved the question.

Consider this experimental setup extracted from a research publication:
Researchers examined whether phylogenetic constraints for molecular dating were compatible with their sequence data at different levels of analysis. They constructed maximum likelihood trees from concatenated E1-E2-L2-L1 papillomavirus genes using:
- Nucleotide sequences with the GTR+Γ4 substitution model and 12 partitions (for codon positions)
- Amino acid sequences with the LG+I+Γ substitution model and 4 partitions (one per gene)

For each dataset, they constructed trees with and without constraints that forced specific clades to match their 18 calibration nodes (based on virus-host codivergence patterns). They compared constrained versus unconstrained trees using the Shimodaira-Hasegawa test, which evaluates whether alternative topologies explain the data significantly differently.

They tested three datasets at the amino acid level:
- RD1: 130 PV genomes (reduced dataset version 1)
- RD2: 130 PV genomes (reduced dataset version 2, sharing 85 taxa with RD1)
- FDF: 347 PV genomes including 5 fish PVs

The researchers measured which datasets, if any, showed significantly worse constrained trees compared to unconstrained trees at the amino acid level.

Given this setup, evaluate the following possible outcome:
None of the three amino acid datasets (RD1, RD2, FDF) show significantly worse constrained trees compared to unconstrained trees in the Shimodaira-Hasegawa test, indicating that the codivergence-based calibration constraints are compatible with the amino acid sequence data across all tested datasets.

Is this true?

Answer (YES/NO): NO